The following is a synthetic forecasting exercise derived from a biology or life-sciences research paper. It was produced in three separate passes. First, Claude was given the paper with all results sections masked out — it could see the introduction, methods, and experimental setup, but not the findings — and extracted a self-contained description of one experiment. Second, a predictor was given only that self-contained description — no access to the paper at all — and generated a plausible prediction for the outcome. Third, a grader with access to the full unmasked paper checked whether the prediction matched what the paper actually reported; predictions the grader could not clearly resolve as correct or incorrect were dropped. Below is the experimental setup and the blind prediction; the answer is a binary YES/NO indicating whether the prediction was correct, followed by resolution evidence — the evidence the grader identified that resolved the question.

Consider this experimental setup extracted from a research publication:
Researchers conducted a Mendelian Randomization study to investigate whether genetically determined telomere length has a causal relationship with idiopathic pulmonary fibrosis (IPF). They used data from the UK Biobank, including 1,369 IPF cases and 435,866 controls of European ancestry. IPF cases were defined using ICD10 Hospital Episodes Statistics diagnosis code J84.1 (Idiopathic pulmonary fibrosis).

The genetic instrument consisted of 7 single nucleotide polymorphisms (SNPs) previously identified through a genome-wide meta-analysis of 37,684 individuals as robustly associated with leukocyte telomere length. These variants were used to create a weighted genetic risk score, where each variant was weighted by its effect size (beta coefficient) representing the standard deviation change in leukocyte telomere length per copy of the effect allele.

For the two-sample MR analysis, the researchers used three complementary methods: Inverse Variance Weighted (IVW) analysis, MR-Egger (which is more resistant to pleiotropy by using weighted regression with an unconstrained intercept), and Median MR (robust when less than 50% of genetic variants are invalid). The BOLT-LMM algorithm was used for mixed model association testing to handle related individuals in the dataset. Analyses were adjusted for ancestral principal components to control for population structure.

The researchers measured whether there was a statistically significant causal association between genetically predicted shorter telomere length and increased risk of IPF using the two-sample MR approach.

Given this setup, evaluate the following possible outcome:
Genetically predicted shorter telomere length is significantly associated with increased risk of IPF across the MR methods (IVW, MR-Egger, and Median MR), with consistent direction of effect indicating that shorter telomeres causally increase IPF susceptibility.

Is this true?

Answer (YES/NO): YES